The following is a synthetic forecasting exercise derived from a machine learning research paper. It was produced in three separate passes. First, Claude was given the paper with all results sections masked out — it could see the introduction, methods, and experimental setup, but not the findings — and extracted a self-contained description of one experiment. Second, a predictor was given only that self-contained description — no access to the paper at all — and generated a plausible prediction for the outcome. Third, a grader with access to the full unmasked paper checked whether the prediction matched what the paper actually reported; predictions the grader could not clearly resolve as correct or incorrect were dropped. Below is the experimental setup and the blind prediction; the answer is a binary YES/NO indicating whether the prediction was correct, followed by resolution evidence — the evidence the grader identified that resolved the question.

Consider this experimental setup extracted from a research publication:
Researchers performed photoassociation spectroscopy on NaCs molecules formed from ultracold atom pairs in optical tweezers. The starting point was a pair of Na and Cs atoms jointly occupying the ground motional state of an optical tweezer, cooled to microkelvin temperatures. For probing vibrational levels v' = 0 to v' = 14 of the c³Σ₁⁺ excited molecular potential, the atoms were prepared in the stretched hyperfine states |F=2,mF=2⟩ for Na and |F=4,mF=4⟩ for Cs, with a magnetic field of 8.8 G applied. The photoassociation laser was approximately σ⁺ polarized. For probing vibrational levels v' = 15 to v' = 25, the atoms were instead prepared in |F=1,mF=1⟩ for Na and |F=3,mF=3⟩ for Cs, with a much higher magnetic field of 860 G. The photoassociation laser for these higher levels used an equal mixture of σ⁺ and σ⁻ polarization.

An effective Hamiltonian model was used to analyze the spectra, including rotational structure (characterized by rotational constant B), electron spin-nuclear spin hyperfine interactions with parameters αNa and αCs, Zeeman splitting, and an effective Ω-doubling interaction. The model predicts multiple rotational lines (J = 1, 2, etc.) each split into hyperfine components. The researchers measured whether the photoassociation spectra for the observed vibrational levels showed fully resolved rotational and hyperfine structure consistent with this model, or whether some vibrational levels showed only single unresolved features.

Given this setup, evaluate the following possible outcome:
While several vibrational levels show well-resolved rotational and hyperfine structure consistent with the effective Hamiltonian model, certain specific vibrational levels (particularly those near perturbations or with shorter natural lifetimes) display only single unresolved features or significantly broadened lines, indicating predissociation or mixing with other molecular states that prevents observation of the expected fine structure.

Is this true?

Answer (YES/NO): NO